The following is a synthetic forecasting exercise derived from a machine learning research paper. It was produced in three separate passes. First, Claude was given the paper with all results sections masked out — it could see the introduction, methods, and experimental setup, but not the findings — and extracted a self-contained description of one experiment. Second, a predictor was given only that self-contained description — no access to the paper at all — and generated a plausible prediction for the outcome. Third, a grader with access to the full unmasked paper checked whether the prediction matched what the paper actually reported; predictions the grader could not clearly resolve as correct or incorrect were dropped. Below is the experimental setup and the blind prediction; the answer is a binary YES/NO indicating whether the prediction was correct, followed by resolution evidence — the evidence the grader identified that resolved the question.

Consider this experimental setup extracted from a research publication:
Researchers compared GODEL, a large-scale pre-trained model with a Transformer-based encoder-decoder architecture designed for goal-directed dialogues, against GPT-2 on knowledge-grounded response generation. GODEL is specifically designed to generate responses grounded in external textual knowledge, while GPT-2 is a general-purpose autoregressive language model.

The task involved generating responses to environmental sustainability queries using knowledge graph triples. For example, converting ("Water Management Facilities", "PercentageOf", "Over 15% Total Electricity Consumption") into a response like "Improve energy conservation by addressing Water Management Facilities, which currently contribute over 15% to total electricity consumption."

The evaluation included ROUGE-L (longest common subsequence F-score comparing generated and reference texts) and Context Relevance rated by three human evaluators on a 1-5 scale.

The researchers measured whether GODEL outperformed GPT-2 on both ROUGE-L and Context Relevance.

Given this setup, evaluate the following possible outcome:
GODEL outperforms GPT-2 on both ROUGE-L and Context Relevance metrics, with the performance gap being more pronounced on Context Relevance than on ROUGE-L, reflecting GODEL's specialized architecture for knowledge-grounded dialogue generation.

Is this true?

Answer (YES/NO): NO